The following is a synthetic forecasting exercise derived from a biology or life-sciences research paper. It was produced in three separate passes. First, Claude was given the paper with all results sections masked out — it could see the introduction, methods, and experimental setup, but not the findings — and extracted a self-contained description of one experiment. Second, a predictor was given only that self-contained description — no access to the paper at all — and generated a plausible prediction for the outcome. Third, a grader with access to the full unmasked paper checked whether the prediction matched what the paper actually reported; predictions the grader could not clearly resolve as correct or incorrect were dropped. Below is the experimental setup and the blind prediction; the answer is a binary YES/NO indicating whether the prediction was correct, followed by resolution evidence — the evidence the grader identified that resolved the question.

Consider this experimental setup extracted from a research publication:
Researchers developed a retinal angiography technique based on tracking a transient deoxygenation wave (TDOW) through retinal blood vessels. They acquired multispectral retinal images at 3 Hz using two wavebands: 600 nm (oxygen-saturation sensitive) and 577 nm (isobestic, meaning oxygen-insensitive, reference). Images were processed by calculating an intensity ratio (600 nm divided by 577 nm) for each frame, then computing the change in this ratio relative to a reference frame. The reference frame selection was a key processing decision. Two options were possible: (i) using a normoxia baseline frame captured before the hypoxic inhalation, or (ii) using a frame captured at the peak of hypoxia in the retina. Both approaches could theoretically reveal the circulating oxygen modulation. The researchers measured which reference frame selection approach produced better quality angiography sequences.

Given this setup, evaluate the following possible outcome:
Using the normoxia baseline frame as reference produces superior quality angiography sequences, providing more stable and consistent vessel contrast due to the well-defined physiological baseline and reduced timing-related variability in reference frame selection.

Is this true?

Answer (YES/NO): NO